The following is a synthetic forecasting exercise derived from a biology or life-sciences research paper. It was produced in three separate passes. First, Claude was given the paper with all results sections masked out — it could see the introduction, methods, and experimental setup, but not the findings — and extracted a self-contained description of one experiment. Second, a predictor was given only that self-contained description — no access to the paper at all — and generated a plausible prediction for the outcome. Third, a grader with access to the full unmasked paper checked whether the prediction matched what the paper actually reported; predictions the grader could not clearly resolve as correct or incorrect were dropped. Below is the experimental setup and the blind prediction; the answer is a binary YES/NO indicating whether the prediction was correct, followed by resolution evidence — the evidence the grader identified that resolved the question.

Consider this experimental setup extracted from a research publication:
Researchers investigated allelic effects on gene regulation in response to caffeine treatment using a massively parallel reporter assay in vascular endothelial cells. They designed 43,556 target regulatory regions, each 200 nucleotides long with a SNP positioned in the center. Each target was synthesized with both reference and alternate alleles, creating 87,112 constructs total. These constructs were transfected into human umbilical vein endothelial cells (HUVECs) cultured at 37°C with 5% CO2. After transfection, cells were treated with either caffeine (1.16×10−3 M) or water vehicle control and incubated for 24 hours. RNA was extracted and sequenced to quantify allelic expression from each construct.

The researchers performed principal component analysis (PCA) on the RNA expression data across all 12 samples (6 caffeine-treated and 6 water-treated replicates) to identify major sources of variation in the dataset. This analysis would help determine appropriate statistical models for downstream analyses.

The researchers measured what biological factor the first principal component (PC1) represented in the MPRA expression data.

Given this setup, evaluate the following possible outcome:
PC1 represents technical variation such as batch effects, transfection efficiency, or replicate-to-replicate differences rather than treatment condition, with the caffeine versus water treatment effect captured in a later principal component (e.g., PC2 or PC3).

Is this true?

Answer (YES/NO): NO